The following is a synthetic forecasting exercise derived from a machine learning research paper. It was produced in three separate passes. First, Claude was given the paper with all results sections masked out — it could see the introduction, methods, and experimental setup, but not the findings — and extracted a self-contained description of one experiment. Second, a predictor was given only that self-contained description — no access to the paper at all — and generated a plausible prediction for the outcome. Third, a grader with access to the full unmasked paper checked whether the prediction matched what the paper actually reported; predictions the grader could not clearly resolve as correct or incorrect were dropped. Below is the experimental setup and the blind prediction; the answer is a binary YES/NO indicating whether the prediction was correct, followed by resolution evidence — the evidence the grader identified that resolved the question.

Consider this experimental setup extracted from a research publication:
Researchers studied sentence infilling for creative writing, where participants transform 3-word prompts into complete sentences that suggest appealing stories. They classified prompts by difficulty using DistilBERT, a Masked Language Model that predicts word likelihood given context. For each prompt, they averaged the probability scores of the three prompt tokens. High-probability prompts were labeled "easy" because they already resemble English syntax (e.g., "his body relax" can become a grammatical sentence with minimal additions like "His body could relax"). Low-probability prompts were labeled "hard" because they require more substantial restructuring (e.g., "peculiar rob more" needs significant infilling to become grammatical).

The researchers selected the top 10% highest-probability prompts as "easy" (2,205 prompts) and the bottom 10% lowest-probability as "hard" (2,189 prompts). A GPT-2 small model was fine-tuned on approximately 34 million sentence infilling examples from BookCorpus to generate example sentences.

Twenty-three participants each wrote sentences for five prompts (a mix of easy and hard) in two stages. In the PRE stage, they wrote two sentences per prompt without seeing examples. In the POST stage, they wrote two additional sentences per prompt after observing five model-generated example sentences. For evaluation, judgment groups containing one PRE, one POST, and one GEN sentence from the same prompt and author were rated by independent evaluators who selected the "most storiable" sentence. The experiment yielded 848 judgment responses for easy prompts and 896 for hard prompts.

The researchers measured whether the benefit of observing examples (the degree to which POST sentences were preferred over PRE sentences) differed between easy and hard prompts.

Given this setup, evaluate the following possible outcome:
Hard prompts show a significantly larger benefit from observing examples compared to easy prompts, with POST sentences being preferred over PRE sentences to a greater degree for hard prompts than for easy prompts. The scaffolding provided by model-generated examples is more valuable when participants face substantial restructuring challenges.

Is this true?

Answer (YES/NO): YES